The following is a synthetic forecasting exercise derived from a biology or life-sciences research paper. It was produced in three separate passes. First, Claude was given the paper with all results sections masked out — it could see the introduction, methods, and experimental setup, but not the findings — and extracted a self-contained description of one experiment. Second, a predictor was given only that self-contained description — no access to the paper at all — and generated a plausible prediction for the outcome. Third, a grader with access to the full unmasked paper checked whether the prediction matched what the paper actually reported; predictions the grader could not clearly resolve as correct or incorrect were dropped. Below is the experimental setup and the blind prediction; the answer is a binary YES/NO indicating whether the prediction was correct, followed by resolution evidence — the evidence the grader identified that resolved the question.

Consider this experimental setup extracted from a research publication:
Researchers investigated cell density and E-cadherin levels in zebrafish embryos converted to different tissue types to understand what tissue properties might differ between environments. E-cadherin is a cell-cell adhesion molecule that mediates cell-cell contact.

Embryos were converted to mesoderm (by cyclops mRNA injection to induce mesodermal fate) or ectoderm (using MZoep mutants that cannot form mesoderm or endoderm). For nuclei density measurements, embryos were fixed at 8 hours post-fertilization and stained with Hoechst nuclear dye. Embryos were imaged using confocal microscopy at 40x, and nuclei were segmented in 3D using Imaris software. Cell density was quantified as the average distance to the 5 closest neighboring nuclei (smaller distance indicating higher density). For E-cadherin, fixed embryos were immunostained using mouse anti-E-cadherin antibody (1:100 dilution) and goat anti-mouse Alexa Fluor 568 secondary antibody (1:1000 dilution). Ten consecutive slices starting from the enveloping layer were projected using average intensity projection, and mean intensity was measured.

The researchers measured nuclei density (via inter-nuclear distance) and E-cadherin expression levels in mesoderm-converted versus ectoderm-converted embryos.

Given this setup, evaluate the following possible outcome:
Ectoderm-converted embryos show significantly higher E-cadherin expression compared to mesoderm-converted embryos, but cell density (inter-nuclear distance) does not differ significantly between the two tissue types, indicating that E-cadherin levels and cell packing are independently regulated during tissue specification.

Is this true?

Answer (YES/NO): NO